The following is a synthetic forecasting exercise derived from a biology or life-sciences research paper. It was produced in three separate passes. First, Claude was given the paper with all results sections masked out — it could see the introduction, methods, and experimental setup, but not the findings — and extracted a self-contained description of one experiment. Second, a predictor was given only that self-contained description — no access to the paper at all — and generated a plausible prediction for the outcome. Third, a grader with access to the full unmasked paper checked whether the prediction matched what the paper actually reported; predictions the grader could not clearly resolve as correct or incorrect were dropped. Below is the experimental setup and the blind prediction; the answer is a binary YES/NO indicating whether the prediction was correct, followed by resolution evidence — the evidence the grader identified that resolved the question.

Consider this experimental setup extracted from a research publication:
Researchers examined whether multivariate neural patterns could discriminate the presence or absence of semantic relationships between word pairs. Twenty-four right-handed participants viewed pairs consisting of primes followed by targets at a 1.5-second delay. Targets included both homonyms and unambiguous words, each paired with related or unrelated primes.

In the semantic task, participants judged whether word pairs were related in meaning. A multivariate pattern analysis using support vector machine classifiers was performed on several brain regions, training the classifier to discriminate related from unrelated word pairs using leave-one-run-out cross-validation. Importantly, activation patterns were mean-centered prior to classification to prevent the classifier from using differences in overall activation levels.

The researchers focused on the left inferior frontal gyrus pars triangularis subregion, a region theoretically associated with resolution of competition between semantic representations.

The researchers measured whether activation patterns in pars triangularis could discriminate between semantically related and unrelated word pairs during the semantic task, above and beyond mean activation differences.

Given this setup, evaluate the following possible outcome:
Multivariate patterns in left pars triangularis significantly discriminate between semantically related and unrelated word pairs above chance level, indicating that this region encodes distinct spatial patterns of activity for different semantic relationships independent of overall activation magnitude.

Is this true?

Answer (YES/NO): YES